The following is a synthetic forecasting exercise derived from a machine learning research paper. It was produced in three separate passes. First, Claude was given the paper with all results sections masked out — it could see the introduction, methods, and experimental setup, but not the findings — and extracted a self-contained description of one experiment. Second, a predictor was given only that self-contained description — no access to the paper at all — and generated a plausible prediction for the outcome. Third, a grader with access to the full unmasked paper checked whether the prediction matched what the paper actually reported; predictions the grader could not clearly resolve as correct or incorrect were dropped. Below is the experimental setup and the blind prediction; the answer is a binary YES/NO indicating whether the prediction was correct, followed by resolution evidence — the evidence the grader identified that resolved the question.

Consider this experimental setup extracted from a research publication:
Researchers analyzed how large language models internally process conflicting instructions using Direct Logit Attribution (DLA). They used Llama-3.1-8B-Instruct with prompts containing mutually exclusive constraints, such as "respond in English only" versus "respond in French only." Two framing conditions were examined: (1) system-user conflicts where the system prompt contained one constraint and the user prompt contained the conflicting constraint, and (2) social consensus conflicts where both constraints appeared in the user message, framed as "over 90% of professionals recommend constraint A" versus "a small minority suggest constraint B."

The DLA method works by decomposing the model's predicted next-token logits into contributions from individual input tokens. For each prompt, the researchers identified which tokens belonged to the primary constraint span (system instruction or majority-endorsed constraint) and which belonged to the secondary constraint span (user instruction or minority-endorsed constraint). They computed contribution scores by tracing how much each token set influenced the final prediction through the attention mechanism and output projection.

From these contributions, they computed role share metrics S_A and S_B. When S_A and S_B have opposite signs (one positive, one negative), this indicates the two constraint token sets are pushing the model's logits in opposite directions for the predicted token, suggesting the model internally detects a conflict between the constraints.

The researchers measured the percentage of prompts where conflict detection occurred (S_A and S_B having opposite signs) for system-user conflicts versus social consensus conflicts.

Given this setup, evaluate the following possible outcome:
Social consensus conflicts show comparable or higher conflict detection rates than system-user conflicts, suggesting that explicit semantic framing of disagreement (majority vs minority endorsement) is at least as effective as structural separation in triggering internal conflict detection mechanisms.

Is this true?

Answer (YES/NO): NO